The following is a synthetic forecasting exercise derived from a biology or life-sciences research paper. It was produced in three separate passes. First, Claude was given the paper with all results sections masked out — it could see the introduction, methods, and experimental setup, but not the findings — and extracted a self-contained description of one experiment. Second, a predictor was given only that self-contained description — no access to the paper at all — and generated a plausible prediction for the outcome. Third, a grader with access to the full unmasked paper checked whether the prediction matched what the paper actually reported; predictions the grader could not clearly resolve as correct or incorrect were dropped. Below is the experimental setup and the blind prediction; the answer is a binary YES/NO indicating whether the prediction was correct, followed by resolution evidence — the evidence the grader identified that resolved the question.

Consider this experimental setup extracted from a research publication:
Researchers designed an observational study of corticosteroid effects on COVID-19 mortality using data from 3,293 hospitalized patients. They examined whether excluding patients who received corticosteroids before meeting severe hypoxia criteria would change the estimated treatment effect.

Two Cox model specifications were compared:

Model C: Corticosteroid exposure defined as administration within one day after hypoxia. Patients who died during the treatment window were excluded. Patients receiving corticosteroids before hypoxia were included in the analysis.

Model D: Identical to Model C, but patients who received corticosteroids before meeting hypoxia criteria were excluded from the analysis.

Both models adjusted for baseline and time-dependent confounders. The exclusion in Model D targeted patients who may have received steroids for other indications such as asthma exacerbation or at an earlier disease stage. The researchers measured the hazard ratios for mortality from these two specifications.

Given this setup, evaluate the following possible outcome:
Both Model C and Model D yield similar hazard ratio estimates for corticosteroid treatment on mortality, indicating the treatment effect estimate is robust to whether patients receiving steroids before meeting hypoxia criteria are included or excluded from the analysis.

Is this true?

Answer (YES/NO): YES